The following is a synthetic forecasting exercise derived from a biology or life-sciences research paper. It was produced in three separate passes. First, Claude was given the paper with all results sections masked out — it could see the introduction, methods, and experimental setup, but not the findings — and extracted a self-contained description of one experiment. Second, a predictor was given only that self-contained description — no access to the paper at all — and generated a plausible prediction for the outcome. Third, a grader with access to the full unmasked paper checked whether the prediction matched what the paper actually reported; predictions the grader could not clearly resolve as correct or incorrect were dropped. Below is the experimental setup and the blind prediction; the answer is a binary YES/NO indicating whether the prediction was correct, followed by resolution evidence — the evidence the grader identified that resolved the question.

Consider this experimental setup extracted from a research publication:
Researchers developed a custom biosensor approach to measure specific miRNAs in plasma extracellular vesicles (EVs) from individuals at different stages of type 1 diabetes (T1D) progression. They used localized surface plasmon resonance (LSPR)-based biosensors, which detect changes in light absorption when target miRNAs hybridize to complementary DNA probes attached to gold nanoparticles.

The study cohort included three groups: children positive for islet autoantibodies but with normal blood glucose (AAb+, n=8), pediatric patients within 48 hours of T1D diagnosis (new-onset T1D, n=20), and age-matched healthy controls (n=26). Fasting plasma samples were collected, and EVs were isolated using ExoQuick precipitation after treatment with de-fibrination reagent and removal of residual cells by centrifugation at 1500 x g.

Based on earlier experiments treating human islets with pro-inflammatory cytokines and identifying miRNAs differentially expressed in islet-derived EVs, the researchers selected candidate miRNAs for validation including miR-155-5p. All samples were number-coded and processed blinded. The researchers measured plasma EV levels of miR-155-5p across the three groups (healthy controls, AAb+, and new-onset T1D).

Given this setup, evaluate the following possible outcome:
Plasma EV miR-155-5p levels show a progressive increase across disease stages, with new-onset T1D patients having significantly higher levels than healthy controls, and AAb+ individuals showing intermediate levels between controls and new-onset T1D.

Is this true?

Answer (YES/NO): NO